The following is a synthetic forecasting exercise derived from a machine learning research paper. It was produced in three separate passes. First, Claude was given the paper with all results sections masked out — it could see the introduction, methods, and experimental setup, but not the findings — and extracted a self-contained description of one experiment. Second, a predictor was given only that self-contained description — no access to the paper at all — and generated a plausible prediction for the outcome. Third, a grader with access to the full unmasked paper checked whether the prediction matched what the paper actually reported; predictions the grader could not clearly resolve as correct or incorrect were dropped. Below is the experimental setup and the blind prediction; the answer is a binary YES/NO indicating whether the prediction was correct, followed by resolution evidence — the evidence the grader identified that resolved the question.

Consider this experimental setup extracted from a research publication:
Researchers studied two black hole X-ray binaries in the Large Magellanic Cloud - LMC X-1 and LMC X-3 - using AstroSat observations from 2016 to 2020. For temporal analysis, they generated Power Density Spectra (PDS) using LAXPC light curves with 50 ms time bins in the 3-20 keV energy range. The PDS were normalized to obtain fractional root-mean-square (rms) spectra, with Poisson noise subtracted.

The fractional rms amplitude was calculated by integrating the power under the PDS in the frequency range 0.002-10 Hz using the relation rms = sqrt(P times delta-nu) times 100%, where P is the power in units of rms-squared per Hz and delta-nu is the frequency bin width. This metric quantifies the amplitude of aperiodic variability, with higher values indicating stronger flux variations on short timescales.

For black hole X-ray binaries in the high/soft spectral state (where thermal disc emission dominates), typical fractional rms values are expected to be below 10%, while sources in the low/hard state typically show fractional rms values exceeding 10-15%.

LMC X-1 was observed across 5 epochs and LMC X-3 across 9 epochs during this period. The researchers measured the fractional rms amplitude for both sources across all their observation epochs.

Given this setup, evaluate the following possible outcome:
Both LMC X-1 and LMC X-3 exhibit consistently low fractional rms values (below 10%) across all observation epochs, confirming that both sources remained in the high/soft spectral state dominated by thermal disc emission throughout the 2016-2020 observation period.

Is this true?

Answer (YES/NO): NO